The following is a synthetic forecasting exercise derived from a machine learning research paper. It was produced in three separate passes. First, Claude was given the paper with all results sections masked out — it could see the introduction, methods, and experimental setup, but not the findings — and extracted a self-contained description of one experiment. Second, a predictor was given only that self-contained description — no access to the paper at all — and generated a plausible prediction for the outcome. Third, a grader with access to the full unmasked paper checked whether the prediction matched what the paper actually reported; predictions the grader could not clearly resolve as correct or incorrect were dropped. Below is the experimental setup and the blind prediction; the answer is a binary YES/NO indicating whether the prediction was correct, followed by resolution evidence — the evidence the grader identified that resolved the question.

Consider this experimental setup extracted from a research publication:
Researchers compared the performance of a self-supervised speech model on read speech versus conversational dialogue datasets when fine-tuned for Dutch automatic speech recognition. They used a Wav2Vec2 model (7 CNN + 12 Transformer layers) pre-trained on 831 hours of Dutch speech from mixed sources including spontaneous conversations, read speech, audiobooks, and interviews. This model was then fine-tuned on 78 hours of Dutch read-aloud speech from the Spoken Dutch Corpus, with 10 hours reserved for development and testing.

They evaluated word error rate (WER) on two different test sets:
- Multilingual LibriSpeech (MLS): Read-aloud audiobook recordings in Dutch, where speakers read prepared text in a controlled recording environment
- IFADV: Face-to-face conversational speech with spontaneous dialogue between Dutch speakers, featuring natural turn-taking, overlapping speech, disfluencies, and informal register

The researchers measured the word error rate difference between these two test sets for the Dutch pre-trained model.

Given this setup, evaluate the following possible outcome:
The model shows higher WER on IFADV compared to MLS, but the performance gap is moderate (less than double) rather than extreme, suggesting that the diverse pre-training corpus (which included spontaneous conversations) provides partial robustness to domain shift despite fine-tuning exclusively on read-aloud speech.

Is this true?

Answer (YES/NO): NO